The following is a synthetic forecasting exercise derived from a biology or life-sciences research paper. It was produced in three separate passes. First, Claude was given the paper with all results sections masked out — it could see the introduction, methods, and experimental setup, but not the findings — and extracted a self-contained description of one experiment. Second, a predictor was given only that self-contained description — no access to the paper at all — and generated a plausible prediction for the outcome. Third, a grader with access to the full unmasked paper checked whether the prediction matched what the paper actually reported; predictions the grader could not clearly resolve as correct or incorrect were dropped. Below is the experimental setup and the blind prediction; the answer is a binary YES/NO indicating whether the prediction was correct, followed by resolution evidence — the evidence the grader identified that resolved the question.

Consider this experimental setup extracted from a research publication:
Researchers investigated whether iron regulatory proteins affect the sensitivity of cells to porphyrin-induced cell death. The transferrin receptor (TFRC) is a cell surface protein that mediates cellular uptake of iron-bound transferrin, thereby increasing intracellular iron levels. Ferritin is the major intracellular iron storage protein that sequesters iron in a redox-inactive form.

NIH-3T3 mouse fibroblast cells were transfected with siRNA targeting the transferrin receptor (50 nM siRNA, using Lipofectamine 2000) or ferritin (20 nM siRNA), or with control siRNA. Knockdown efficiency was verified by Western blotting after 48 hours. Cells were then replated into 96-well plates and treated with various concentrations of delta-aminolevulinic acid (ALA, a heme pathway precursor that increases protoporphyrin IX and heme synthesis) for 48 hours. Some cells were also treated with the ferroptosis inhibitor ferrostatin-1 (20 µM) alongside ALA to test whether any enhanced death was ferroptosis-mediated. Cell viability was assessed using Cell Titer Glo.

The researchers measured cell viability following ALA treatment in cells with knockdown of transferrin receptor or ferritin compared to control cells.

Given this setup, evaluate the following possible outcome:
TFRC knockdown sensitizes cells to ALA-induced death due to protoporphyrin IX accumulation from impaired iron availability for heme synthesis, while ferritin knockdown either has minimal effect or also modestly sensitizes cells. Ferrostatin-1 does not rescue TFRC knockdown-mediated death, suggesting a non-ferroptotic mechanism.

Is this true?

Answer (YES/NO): NO